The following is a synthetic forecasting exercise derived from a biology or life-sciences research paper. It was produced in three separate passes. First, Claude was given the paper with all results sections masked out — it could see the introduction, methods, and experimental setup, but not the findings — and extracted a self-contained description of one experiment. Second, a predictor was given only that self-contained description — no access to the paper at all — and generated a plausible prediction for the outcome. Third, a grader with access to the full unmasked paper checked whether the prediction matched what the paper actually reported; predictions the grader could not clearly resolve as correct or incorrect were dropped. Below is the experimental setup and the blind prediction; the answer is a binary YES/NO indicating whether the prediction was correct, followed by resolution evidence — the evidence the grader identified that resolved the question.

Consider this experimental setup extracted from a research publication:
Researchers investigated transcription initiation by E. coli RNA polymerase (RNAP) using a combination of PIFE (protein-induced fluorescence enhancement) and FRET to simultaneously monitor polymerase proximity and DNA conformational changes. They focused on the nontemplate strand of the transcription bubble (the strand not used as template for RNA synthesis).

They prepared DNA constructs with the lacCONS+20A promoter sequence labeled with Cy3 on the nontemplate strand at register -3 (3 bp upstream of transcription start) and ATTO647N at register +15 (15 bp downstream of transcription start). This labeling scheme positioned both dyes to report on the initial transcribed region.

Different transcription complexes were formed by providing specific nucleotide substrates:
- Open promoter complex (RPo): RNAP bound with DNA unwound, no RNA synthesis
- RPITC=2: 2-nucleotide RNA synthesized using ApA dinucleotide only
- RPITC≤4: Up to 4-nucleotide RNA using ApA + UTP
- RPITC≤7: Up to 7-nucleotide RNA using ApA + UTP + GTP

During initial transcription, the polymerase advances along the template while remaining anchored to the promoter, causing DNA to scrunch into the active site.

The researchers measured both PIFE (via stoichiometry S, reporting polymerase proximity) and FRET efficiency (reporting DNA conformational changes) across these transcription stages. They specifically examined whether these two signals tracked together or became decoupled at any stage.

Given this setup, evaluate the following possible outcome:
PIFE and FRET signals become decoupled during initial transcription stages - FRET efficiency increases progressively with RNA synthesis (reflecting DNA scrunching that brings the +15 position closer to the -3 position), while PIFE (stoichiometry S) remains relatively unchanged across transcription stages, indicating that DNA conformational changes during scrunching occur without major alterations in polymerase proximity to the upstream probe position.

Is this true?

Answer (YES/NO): NO